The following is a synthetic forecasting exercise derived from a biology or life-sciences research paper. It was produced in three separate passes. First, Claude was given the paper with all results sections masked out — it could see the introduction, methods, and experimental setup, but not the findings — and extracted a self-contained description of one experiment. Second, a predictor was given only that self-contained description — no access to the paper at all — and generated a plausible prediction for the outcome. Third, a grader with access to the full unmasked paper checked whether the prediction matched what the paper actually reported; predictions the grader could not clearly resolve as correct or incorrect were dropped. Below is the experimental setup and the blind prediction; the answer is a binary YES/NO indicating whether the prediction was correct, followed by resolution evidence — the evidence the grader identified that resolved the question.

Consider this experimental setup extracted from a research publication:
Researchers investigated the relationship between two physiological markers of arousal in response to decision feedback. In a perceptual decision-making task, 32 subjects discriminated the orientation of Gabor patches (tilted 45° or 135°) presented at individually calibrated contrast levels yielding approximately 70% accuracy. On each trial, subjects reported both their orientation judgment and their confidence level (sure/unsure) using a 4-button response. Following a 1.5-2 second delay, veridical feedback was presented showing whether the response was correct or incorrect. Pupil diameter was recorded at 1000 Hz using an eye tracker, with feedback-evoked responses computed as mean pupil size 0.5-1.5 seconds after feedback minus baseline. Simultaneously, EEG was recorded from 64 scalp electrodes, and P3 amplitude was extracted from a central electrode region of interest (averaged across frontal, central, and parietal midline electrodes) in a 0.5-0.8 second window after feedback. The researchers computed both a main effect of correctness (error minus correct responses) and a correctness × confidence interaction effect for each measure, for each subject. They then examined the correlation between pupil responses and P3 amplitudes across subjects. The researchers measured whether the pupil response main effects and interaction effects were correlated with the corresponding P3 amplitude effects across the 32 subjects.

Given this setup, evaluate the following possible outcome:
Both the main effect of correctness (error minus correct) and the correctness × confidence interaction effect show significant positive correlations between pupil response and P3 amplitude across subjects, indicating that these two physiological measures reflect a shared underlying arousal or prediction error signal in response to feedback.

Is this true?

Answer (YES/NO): NO